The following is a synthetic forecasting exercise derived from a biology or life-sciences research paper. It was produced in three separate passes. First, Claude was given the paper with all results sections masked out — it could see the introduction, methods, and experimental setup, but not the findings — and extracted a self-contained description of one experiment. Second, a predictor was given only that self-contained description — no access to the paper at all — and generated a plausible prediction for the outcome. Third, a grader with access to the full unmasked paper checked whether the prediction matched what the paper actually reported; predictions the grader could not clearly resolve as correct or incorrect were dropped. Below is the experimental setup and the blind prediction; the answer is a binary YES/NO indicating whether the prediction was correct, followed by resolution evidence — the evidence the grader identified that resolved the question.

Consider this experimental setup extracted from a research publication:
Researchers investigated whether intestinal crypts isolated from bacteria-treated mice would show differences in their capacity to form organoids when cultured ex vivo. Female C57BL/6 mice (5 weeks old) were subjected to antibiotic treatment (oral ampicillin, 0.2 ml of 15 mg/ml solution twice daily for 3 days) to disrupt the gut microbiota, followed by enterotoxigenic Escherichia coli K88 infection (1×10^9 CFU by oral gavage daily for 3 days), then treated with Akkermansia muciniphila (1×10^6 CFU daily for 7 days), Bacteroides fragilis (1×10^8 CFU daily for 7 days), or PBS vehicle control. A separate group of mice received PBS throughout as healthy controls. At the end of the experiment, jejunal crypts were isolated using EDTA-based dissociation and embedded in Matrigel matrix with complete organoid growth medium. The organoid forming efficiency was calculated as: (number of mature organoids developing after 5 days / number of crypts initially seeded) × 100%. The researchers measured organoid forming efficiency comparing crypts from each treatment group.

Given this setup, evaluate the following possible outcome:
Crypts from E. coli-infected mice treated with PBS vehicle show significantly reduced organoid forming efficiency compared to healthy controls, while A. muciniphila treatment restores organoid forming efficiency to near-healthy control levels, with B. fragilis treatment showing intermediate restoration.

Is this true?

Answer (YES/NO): NO